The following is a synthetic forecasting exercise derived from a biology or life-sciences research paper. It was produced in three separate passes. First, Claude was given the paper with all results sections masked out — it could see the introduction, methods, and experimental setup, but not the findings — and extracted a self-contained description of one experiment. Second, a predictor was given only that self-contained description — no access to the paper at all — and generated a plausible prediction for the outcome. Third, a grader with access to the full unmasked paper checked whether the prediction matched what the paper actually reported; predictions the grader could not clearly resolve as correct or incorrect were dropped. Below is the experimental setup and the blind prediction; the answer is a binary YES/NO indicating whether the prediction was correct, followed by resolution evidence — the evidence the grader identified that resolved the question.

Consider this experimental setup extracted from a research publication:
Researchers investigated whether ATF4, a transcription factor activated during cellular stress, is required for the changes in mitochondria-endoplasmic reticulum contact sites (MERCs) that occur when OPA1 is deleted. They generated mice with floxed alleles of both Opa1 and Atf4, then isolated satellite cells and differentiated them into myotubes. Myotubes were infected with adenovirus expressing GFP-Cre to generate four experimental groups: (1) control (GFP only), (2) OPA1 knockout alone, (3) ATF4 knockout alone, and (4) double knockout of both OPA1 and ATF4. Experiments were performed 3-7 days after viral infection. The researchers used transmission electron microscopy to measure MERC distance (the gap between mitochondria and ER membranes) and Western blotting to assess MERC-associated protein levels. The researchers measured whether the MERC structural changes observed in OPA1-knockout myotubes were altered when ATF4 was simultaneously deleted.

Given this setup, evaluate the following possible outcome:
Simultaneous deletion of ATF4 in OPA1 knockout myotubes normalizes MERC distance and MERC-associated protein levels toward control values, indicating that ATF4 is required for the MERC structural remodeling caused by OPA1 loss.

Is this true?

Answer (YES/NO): NO